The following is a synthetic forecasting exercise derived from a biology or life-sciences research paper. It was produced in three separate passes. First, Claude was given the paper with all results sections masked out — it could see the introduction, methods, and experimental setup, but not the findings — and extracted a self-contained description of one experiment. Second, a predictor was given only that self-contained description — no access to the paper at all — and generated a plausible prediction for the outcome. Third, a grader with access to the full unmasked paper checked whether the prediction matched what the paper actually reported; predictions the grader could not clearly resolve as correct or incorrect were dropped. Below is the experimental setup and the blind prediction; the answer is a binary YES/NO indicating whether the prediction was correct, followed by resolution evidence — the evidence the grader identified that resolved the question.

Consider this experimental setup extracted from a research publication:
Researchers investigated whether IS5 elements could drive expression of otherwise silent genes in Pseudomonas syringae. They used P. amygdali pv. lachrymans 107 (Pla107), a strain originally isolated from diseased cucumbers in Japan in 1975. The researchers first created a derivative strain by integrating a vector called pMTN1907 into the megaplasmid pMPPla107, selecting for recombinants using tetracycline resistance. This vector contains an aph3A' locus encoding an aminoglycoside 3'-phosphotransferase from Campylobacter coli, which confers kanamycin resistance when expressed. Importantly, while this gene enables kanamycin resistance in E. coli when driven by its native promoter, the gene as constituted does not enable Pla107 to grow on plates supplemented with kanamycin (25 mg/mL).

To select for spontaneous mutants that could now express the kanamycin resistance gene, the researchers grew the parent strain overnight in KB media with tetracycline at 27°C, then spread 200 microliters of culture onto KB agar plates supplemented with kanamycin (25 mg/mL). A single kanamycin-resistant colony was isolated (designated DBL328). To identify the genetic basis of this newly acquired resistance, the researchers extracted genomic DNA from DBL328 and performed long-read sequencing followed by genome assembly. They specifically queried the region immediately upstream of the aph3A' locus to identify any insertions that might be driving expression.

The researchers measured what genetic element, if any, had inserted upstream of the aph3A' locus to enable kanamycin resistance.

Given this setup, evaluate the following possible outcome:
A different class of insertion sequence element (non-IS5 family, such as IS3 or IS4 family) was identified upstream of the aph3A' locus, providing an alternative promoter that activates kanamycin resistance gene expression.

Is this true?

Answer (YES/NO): NO